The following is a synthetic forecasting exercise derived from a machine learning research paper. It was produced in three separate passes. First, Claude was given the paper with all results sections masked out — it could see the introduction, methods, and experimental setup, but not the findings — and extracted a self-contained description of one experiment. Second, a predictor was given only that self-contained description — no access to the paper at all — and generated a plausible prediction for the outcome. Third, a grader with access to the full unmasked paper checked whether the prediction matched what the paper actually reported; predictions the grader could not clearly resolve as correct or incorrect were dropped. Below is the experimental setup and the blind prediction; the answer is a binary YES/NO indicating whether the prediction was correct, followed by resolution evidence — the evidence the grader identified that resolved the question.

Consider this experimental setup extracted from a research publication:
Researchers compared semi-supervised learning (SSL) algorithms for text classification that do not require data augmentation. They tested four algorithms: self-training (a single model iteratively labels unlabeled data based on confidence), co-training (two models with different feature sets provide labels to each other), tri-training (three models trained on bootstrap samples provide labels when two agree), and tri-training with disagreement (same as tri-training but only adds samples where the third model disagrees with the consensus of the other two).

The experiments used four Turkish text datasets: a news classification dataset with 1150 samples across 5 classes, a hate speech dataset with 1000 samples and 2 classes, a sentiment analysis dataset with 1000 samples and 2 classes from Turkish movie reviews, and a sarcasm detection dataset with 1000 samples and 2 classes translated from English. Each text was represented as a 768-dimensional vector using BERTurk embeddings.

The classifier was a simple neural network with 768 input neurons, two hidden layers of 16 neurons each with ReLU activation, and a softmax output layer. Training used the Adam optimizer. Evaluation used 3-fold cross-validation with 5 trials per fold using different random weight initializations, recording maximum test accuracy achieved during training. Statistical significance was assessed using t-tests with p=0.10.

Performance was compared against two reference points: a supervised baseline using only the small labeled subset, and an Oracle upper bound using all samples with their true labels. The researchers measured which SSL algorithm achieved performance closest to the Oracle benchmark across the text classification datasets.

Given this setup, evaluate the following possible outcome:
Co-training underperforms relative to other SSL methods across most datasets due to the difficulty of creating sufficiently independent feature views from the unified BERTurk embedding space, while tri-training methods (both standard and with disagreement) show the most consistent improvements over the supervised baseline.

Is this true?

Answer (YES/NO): NO